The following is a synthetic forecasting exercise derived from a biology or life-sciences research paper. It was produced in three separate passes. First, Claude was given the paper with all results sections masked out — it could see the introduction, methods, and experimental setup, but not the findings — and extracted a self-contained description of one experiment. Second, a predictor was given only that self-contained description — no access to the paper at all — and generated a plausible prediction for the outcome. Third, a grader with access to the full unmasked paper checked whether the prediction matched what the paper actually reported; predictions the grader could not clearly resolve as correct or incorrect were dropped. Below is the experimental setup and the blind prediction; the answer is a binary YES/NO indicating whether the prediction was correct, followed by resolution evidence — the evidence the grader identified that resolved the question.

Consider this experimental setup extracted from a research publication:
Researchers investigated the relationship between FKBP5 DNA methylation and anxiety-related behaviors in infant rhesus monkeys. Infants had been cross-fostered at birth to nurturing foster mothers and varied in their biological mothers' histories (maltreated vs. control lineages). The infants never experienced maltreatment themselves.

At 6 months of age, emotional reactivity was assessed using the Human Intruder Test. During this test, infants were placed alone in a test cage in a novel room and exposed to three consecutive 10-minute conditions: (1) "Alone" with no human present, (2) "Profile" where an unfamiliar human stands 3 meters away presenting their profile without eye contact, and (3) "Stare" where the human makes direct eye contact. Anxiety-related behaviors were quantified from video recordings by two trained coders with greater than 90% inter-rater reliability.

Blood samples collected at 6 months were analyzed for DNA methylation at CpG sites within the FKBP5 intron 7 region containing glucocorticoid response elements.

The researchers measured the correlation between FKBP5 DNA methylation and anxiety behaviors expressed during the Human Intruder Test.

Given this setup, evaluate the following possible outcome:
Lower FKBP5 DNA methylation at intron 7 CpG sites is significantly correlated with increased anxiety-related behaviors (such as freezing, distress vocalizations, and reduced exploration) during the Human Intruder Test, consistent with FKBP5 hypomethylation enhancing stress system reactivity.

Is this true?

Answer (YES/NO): NO